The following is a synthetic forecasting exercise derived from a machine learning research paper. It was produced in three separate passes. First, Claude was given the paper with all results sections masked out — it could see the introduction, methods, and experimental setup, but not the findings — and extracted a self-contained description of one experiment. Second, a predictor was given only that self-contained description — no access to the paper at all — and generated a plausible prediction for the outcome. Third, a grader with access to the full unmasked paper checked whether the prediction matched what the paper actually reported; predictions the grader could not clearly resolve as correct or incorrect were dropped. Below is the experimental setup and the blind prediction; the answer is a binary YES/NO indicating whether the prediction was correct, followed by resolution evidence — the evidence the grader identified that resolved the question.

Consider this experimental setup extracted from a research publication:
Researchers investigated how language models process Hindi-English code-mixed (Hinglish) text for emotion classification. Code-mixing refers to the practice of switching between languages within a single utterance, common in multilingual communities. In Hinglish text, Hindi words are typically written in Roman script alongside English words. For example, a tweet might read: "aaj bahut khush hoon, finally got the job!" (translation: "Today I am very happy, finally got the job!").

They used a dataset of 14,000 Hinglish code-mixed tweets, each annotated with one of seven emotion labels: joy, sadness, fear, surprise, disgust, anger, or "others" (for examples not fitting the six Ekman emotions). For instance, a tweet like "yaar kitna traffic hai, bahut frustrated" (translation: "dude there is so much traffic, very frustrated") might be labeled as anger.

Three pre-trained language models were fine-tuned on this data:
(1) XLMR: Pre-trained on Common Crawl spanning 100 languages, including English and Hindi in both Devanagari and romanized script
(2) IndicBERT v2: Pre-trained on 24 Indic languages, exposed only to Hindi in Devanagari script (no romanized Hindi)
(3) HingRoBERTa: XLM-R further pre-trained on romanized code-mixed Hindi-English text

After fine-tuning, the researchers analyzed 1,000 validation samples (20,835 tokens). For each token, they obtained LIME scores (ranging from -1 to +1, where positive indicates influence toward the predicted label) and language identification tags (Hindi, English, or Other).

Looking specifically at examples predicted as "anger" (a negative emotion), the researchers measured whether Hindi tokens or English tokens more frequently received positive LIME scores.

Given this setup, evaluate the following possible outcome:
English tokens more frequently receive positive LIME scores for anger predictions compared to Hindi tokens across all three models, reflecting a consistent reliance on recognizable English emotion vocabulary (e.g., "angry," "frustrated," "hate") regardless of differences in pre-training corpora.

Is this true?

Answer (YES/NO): NO